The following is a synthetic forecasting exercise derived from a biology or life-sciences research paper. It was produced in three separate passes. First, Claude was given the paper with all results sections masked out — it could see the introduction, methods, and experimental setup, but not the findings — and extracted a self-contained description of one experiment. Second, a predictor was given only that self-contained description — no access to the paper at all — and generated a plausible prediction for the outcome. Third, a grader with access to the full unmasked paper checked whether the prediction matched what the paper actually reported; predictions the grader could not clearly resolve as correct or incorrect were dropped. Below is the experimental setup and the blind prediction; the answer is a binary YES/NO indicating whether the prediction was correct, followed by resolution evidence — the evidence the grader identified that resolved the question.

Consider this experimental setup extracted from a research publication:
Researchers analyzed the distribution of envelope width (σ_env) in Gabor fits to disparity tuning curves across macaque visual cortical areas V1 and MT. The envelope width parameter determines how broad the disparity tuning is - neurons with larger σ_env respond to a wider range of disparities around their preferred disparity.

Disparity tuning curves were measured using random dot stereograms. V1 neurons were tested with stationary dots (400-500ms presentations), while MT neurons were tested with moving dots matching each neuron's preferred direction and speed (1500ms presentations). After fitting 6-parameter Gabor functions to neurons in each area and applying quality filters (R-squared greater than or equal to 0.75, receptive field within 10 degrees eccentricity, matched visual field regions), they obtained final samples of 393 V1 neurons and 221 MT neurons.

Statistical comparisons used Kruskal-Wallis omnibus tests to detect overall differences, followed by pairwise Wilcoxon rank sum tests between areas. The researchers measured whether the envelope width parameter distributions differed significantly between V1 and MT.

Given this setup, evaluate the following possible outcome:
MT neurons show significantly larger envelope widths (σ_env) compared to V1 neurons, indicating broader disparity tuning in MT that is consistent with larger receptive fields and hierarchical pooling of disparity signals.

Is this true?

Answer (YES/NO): YES